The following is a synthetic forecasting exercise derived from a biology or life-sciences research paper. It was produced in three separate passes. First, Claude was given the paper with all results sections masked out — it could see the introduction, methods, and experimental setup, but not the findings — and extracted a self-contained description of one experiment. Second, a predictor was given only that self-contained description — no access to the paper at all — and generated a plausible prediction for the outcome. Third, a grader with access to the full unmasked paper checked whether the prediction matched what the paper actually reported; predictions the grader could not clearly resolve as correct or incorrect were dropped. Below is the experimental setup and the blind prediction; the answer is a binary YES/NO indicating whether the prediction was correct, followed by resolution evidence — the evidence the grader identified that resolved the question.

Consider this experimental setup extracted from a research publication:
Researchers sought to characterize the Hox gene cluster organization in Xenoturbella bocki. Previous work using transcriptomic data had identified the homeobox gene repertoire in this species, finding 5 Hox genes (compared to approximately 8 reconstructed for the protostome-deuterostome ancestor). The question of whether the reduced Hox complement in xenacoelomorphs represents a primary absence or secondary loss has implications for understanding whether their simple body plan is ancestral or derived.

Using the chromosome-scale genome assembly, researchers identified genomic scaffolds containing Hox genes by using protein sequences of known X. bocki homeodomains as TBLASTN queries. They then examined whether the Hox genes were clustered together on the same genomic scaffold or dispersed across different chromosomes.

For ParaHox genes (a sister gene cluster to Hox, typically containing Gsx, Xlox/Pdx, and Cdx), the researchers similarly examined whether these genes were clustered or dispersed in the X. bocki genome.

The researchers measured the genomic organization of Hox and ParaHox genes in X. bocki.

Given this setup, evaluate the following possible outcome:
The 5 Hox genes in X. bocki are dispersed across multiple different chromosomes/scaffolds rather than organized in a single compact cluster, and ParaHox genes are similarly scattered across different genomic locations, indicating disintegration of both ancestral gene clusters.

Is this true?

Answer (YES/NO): NO